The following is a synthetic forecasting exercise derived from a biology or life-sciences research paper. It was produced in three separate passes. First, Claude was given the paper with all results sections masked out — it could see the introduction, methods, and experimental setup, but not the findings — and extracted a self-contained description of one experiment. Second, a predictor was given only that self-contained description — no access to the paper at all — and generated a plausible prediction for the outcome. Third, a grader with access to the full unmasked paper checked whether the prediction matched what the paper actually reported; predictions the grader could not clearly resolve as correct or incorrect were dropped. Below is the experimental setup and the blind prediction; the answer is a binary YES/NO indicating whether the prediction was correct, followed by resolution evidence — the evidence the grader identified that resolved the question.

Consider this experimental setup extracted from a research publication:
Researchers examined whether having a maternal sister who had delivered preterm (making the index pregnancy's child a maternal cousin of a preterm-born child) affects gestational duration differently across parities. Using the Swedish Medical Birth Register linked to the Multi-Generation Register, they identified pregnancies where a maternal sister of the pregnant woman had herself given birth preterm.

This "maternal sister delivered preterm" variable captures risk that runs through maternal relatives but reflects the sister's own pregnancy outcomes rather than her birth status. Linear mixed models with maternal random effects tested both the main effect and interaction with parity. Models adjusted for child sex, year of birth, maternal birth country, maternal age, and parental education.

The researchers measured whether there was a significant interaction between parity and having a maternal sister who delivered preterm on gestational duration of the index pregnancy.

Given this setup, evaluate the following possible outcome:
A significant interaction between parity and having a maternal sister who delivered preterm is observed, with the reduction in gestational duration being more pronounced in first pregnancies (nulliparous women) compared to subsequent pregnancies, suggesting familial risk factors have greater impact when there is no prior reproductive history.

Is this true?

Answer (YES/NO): YES